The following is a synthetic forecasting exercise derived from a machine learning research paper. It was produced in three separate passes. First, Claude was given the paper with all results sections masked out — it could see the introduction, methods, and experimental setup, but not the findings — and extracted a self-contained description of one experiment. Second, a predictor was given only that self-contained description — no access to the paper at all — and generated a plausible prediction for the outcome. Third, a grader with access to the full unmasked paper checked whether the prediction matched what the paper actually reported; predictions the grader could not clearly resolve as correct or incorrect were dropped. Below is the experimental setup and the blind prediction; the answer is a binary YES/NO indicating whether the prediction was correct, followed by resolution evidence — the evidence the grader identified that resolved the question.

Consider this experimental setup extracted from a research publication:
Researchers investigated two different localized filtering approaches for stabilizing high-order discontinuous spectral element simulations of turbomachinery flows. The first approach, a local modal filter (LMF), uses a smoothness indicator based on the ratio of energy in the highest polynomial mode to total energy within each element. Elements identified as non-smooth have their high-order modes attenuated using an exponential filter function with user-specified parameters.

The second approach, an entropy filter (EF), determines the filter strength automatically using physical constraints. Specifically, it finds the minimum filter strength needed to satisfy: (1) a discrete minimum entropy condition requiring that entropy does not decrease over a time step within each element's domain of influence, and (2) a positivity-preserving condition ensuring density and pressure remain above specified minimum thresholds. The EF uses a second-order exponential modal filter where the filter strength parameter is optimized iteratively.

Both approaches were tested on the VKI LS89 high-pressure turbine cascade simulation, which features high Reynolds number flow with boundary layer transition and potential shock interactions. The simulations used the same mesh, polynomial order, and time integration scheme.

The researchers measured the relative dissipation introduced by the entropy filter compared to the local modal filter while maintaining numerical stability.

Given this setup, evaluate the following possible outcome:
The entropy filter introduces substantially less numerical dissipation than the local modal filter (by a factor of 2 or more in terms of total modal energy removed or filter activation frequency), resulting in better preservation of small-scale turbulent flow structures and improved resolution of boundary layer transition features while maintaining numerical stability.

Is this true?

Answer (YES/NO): NO